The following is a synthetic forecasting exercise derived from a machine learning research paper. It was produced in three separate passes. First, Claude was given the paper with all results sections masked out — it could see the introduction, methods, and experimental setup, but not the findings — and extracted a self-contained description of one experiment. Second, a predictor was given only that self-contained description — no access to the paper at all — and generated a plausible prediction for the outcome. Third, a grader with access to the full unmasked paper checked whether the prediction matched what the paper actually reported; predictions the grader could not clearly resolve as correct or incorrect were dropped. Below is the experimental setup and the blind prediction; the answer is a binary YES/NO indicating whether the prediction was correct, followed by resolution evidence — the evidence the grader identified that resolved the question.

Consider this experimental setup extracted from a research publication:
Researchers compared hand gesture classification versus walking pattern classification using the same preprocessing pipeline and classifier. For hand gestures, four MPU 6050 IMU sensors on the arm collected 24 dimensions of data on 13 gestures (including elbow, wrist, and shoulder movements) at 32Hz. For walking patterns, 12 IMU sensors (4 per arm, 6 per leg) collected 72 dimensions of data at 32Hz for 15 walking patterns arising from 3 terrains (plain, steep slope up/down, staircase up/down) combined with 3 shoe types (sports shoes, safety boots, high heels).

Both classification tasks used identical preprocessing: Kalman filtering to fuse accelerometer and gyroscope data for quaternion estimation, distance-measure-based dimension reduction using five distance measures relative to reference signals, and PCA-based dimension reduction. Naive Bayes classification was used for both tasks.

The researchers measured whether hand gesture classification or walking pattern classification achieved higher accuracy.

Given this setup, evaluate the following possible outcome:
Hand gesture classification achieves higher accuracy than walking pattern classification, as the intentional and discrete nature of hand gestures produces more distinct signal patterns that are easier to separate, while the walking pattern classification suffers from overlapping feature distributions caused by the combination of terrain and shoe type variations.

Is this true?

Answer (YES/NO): YES